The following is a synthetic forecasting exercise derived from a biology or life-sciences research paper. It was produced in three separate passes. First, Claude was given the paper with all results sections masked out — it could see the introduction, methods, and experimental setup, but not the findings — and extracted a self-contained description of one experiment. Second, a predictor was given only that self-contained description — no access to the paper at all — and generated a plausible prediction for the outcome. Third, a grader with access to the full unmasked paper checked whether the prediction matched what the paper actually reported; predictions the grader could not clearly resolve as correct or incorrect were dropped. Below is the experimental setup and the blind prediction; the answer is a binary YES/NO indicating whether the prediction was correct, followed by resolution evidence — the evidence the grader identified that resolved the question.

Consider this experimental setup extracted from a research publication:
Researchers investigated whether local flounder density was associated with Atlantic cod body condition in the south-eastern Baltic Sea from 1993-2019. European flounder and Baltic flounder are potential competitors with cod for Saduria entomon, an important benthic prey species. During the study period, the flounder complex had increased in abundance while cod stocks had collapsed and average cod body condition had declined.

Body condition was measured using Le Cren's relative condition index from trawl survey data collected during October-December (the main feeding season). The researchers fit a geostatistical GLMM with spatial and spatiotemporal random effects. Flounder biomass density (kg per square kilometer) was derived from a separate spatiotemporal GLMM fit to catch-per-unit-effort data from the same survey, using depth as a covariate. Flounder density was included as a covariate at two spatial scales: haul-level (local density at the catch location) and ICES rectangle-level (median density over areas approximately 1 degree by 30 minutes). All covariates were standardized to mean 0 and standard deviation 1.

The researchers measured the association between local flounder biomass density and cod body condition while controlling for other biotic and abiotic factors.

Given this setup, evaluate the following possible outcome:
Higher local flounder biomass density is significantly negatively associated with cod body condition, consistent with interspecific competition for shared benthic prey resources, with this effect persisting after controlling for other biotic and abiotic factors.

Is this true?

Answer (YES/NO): NO